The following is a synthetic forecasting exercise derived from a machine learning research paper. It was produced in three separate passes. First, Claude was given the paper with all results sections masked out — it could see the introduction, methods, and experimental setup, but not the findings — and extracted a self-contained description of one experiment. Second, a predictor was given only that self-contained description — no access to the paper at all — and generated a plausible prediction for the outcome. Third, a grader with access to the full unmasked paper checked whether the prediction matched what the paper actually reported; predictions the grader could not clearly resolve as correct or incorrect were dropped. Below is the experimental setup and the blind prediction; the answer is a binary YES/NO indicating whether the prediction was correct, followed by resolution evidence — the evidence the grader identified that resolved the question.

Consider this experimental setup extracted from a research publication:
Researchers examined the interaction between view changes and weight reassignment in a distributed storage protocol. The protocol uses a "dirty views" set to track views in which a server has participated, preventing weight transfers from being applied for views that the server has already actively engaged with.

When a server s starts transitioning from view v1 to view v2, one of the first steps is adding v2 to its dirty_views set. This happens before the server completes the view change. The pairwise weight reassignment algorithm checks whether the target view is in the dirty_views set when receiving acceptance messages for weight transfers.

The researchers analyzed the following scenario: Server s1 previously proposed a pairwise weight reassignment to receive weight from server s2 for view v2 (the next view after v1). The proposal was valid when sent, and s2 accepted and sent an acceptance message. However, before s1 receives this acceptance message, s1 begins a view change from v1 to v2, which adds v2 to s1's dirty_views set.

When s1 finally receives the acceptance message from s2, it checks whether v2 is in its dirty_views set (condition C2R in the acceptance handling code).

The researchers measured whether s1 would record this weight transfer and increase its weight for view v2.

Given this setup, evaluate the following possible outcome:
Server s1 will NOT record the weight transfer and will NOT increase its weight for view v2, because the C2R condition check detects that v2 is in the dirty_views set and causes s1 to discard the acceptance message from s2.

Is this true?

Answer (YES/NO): YES